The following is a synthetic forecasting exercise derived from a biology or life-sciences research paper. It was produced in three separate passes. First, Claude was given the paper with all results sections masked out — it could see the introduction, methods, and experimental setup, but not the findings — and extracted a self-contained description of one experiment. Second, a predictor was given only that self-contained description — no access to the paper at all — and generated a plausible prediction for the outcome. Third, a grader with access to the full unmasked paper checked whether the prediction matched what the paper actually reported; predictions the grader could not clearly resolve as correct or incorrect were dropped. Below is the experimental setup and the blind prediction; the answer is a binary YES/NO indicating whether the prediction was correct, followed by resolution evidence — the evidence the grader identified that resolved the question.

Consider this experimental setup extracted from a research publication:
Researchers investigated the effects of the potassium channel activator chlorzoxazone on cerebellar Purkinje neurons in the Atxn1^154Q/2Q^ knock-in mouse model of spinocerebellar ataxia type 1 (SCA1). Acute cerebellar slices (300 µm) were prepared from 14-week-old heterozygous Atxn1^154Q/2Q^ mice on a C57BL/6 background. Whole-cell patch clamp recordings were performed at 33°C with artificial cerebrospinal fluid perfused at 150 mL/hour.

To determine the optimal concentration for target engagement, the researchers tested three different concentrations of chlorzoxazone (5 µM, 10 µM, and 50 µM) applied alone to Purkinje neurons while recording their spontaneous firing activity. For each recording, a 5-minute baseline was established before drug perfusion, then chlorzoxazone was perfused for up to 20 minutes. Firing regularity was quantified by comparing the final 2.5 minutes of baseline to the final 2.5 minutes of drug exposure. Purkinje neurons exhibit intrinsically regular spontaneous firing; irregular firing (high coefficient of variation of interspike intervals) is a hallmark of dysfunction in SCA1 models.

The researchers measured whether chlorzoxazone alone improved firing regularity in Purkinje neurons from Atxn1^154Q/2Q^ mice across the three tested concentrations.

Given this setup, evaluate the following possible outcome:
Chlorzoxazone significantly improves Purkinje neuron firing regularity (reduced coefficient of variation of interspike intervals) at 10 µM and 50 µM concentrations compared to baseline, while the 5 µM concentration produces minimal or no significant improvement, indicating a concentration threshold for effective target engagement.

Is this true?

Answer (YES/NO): NO